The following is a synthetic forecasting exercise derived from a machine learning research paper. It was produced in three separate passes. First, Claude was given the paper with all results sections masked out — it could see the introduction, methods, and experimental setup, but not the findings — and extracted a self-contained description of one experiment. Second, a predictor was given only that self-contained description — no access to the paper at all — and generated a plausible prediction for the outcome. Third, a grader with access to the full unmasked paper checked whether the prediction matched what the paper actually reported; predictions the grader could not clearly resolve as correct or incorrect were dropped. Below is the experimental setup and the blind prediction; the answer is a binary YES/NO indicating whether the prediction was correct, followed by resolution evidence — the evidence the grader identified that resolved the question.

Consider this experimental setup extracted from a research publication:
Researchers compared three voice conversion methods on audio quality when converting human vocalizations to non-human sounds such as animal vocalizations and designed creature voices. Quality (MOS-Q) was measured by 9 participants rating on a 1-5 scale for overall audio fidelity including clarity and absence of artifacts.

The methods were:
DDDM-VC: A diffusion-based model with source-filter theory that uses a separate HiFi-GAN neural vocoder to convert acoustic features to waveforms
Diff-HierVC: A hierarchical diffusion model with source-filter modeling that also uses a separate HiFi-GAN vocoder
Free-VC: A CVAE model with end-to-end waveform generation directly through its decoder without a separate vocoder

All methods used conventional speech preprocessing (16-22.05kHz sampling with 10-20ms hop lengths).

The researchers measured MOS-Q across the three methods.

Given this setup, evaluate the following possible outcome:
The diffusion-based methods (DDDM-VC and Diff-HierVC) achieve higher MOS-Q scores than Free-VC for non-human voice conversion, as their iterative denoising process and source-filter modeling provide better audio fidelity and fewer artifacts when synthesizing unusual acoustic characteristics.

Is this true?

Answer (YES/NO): NO